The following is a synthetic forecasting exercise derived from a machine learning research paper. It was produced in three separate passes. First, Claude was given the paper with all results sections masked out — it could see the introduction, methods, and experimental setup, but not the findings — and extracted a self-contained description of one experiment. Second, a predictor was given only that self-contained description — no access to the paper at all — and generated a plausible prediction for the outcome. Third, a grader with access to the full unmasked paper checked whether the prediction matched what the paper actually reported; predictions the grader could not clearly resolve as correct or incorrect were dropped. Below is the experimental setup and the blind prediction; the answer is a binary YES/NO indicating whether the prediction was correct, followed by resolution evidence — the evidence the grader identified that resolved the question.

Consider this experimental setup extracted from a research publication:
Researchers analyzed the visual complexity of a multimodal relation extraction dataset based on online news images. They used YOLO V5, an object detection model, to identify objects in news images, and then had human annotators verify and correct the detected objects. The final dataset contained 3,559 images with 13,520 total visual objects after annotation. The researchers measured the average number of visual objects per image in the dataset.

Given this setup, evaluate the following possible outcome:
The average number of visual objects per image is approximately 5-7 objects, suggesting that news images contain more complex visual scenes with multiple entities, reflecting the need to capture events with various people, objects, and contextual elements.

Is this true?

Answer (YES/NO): NO